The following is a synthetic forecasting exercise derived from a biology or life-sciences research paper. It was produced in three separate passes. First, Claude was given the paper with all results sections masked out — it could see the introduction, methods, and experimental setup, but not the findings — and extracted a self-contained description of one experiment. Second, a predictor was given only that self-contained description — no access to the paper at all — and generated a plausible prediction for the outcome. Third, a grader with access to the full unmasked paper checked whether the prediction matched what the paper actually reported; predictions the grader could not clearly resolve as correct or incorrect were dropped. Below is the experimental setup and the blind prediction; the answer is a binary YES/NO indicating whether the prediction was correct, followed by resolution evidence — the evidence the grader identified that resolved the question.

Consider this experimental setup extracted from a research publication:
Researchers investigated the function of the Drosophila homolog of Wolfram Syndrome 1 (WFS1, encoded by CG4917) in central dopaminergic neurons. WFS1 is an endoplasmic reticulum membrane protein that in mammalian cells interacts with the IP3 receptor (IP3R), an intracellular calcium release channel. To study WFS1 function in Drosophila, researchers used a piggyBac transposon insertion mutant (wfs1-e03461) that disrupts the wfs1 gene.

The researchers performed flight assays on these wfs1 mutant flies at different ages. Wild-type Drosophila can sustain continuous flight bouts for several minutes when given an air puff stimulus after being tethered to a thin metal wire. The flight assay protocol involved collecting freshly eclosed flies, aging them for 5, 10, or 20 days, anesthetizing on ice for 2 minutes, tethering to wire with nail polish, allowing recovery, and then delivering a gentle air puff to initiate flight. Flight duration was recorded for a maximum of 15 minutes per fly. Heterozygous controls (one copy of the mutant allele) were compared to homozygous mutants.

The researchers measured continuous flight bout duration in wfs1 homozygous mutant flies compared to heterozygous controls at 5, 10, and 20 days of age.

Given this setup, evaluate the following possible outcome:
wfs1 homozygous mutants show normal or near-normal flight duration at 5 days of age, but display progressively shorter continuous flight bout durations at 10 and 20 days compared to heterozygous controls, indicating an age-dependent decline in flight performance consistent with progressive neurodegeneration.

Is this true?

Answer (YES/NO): NO